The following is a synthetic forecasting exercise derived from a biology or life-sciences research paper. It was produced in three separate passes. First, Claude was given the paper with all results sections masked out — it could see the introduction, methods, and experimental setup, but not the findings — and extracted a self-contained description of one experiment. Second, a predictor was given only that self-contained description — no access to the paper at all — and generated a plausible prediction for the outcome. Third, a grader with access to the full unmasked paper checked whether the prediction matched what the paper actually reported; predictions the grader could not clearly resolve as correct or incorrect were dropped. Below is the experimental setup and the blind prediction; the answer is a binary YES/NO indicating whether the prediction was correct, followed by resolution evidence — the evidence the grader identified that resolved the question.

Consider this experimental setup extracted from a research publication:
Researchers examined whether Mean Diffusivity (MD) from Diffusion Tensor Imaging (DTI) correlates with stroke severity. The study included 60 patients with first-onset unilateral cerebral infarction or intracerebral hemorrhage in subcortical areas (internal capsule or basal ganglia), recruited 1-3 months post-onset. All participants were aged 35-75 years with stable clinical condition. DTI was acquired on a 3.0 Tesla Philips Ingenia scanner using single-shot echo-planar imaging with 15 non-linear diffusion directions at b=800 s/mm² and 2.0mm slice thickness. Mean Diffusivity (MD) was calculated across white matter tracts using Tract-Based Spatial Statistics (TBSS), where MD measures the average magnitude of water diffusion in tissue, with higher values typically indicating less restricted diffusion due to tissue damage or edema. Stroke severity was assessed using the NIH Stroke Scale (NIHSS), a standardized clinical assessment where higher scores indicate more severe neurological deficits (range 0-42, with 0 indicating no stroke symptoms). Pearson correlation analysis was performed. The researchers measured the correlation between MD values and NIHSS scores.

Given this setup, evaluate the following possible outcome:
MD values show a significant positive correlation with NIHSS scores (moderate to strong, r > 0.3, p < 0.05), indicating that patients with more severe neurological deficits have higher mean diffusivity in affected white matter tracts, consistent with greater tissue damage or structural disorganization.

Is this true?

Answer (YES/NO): NO